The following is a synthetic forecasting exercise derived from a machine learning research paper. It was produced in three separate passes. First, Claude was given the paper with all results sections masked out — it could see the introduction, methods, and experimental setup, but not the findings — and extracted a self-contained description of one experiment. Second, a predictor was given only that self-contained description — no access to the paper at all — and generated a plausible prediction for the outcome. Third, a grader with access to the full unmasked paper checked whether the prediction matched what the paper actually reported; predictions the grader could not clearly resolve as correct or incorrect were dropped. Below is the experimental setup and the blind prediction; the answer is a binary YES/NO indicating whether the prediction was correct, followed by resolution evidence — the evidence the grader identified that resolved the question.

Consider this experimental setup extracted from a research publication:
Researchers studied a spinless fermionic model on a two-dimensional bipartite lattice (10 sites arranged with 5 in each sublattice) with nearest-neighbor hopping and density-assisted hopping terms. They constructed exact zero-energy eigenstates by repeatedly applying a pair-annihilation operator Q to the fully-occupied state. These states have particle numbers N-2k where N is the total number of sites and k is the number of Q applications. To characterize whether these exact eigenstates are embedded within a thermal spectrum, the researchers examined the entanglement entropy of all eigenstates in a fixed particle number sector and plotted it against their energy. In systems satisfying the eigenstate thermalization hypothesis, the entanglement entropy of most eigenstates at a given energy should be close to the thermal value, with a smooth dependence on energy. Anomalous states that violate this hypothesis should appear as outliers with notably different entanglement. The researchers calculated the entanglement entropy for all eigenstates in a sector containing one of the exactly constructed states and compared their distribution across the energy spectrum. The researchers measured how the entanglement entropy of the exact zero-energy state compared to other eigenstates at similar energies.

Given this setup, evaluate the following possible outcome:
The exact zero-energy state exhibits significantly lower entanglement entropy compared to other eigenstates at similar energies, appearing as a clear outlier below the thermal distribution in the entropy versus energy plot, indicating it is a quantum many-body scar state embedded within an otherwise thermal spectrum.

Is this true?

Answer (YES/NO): YES